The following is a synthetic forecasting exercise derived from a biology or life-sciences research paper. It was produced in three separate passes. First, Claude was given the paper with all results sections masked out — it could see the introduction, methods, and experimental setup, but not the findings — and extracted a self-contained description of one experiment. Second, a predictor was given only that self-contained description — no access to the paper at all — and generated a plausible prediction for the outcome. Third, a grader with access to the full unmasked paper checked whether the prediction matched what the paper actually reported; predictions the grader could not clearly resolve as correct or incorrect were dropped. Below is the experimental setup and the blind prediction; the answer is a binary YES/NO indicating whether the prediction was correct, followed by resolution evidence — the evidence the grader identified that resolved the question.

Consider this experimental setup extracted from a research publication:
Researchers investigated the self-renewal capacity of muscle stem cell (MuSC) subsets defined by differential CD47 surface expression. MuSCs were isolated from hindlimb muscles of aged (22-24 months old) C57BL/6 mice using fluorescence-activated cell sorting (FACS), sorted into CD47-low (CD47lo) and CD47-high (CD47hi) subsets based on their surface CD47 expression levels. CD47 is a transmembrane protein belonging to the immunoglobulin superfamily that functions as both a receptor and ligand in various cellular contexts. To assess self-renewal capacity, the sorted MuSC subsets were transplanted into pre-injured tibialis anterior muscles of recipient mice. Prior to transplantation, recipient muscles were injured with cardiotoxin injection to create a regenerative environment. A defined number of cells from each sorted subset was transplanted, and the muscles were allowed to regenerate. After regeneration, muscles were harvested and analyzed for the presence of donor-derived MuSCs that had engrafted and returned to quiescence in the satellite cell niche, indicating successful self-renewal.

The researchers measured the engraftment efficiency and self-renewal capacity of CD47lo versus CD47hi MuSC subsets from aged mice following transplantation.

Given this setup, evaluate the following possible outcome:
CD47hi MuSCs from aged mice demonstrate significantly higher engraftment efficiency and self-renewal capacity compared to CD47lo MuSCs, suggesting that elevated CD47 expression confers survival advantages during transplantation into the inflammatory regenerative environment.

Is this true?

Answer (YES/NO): NO